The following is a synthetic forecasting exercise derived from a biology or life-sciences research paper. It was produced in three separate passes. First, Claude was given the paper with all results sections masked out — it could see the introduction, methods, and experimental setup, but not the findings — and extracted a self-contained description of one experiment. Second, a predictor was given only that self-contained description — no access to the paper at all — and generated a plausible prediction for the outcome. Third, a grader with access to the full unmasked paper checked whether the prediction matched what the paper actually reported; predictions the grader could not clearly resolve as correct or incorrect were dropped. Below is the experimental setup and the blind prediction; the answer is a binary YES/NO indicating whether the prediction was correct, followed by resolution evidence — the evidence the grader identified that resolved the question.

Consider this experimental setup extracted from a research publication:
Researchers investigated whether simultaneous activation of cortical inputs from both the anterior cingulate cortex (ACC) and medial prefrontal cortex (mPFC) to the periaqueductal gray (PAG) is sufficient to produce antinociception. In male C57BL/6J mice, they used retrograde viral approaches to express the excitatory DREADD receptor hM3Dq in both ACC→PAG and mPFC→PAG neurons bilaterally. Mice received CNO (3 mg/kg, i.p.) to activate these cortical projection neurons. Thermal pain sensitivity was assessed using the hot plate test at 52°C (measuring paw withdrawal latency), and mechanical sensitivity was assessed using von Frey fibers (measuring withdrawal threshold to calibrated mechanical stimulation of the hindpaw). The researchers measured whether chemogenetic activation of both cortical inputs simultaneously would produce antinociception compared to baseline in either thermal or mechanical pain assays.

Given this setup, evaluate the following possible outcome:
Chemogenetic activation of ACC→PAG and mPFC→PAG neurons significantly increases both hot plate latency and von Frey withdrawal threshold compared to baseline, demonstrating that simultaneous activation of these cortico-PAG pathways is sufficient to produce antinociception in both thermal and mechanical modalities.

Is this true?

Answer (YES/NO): NO